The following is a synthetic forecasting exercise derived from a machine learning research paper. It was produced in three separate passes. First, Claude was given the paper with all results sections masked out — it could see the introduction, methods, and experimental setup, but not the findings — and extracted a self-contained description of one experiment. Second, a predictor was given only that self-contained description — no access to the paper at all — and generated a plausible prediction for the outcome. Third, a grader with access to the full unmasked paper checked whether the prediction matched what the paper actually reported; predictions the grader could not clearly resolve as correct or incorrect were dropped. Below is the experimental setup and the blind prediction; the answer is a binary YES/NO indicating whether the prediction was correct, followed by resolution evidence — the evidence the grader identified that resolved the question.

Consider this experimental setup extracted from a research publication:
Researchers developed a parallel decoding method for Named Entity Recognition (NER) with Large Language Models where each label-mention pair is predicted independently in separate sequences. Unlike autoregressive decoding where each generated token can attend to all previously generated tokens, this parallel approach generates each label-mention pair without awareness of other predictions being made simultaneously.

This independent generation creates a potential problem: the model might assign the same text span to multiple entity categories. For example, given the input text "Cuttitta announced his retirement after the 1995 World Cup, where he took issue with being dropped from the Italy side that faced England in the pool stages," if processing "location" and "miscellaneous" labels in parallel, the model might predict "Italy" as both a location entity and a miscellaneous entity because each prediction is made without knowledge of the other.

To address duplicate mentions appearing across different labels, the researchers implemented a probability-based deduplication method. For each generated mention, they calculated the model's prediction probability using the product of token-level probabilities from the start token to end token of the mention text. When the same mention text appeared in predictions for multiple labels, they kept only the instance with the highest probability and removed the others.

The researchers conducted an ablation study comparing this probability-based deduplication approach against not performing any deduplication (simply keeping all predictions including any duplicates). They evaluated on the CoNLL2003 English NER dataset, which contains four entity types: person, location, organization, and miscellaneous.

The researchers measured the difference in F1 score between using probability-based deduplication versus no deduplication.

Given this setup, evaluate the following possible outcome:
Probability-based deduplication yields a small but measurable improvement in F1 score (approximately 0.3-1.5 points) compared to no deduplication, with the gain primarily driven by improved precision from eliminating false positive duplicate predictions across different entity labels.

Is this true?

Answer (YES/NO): NO